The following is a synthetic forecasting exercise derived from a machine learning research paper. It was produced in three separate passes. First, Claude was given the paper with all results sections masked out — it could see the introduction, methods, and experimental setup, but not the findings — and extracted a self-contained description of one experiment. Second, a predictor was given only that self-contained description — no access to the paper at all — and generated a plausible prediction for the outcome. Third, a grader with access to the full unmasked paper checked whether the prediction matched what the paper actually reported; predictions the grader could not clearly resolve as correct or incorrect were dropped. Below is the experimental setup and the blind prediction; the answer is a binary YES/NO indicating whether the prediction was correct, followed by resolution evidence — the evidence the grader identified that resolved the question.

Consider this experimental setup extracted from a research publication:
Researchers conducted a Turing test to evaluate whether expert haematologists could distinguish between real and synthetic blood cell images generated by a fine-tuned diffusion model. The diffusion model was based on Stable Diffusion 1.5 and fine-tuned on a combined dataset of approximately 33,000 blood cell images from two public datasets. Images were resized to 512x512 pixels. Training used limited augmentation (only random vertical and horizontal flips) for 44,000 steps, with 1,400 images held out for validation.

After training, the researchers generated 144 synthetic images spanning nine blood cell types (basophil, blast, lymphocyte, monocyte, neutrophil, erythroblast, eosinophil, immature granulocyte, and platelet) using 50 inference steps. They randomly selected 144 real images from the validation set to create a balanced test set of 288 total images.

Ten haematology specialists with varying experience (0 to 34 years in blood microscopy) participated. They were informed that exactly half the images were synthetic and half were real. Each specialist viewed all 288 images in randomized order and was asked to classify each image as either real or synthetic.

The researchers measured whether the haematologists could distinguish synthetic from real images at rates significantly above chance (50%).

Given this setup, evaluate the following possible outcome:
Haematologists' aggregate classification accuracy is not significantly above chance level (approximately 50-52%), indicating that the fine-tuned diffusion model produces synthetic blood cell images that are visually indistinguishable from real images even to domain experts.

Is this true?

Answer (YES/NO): YES